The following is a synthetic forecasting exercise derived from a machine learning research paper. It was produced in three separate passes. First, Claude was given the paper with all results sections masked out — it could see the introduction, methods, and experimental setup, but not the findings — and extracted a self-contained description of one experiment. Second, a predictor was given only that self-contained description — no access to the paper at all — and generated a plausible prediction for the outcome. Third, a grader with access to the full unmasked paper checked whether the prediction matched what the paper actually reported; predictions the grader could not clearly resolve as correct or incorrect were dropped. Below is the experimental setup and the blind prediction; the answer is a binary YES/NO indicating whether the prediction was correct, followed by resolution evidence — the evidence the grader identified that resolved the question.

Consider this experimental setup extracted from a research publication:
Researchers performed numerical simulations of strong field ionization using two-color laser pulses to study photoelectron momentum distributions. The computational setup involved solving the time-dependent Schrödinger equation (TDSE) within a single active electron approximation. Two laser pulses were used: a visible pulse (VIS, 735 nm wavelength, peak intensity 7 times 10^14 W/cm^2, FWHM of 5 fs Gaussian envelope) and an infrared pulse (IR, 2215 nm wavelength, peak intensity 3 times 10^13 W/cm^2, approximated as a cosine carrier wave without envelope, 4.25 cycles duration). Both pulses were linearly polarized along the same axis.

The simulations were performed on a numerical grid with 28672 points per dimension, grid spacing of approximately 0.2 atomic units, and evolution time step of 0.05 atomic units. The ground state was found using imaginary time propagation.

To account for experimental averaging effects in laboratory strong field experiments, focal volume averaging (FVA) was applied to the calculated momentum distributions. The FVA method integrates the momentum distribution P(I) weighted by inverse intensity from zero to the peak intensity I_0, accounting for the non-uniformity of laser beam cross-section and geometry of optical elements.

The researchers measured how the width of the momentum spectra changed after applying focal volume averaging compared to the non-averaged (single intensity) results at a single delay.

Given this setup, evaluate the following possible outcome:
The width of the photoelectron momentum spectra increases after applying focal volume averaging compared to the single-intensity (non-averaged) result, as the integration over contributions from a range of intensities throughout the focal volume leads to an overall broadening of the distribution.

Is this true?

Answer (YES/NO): NO